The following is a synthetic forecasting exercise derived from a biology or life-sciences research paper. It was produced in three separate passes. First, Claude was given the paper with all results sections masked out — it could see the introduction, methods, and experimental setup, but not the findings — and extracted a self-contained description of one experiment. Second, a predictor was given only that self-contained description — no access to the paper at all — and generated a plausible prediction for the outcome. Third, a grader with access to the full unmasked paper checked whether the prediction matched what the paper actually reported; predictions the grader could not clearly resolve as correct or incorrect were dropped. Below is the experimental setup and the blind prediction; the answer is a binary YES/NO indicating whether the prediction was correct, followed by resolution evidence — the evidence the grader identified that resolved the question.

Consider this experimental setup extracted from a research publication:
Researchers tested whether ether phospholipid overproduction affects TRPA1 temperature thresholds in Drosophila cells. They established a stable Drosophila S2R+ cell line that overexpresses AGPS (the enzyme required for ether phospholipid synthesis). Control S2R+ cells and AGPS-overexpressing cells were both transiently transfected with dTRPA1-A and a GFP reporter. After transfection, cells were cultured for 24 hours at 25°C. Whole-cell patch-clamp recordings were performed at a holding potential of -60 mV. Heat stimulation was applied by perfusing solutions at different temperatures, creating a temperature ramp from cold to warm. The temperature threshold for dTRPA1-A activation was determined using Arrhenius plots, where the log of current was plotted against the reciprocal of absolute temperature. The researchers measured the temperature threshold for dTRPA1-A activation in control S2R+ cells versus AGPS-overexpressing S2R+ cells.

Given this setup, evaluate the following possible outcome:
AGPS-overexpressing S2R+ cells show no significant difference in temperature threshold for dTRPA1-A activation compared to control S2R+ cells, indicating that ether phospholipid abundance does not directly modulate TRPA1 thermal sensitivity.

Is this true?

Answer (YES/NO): NO